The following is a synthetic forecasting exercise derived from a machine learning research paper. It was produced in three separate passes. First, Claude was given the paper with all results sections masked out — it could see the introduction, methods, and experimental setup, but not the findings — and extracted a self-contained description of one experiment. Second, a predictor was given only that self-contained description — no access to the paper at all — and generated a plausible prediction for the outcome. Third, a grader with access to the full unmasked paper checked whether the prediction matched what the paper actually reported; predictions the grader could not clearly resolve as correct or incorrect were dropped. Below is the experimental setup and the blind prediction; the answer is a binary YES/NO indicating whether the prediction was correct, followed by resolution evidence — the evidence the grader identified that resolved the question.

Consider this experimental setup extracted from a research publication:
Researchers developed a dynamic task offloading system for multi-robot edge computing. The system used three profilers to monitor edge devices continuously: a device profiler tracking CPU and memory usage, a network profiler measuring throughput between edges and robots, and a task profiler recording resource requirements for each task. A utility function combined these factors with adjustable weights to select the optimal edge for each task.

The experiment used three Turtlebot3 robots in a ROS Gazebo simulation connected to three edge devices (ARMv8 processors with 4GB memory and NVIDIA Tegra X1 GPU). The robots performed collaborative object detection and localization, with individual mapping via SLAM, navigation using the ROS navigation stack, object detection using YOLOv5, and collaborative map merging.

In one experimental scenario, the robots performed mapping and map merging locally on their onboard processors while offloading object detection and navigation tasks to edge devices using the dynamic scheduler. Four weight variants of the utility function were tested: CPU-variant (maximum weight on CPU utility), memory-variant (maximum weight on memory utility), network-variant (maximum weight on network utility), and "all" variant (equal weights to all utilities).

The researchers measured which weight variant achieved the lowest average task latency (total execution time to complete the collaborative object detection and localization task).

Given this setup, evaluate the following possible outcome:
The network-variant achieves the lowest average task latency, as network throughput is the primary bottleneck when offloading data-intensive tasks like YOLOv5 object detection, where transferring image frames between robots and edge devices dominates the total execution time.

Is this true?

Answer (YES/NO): NO